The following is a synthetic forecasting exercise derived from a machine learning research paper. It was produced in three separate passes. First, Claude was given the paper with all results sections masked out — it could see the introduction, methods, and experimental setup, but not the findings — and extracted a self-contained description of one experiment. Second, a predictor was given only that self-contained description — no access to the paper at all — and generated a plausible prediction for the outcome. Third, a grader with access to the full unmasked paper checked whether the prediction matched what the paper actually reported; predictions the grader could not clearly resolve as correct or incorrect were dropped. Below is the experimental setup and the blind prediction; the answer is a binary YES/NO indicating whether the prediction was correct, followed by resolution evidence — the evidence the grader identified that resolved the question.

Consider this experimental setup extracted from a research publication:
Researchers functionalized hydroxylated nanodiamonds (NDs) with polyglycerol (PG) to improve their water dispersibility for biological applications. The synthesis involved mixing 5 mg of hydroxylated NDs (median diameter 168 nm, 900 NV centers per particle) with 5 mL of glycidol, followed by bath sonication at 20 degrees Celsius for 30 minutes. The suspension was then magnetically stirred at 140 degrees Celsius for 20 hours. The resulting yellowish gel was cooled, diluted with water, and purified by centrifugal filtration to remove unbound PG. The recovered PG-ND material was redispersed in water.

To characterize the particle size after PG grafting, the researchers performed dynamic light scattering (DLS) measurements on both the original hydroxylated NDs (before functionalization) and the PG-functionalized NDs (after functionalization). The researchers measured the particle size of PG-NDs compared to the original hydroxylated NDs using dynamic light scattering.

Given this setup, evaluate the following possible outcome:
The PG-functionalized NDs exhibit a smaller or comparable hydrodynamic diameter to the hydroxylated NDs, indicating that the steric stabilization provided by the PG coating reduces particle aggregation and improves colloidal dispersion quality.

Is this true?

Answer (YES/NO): NO